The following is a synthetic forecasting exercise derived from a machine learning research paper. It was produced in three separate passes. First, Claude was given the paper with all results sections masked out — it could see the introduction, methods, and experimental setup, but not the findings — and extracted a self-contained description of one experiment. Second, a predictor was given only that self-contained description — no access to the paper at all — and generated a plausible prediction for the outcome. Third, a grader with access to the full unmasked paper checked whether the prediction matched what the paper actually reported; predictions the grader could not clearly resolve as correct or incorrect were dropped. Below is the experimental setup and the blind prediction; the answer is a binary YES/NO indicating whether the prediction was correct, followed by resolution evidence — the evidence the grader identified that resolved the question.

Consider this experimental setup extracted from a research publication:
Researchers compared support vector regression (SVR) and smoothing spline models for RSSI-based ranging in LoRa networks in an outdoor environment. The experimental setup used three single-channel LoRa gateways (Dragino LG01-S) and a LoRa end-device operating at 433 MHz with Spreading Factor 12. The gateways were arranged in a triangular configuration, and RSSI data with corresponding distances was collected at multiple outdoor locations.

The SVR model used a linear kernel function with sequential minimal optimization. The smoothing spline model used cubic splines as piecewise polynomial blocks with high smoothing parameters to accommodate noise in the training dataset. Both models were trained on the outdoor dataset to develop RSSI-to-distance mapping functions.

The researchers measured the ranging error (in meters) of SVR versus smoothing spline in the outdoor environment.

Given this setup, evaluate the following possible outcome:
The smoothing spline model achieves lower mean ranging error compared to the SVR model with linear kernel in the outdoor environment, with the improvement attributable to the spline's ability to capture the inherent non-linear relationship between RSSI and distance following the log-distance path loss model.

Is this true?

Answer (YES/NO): NO